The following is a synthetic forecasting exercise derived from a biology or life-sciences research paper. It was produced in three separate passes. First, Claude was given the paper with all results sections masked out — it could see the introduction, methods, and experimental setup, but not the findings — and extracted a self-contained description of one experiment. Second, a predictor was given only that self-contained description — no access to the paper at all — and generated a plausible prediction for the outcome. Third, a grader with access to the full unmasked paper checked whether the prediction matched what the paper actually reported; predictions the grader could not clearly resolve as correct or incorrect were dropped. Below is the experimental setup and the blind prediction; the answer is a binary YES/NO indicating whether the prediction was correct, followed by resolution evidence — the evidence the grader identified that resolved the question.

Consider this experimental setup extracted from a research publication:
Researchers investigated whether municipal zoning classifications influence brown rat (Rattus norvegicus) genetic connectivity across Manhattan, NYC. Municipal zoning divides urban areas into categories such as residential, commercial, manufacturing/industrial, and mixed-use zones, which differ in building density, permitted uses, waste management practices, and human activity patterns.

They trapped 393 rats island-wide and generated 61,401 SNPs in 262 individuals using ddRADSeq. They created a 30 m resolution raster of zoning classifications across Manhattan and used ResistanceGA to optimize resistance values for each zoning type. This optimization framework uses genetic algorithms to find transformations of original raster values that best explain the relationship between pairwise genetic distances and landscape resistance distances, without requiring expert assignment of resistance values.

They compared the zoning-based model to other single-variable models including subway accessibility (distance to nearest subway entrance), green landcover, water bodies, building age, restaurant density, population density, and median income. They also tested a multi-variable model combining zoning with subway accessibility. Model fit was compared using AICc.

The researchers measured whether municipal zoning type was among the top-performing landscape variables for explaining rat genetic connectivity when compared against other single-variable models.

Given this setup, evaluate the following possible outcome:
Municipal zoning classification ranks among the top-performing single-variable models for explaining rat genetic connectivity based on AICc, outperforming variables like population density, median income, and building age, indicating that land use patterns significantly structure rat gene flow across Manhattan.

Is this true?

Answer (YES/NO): YES